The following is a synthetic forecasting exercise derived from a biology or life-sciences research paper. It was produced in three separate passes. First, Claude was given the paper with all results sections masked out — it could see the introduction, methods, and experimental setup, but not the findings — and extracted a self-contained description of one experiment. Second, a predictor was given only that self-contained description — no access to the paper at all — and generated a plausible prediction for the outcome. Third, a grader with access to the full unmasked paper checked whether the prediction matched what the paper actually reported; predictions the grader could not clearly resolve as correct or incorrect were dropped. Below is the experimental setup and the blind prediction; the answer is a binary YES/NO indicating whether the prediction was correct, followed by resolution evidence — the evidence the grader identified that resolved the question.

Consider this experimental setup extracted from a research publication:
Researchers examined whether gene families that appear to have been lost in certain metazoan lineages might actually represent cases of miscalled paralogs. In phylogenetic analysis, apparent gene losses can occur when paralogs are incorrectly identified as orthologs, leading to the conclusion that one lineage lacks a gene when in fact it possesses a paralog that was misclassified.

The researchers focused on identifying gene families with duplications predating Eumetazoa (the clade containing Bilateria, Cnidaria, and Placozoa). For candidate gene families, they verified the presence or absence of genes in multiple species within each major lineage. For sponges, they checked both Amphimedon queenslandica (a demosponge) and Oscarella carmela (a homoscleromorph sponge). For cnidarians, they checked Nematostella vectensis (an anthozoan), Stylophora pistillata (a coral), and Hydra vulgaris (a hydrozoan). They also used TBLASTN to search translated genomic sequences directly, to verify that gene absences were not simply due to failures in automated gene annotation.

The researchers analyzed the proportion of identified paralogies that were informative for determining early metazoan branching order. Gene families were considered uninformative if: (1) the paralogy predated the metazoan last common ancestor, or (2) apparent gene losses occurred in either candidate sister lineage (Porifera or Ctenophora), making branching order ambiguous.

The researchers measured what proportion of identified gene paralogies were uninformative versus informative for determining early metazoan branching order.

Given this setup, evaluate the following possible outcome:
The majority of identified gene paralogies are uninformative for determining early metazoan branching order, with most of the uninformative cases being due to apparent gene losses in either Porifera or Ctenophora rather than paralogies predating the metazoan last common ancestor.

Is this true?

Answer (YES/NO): NO